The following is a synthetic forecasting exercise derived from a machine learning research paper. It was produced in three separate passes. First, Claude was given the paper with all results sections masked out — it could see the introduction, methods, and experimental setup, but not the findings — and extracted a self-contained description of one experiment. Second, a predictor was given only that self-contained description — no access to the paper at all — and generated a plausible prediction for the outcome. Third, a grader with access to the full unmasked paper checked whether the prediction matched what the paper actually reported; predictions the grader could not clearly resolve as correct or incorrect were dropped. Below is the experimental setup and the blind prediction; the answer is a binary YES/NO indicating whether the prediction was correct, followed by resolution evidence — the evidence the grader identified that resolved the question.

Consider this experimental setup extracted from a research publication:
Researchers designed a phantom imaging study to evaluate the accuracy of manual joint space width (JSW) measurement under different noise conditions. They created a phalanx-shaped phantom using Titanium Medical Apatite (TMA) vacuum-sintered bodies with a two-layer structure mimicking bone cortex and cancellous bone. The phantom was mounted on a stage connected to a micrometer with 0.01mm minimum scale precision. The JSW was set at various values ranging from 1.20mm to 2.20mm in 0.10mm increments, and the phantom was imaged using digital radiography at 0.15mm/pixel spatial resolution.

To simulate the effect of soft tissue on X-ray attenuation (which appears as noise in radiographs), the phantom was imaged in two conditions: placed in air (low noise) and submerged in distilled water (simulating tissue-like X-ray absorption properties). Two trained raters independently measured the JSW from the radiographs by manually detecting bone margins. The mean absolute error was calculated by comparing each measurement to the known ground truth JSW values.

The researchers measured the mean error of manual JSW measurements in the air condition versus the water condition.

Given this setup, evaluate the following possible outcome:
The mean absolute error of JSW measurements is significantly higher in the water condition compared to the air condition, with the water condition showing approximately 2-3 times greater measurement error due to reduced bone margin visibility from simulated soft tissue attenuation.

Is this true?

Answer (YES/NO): NO